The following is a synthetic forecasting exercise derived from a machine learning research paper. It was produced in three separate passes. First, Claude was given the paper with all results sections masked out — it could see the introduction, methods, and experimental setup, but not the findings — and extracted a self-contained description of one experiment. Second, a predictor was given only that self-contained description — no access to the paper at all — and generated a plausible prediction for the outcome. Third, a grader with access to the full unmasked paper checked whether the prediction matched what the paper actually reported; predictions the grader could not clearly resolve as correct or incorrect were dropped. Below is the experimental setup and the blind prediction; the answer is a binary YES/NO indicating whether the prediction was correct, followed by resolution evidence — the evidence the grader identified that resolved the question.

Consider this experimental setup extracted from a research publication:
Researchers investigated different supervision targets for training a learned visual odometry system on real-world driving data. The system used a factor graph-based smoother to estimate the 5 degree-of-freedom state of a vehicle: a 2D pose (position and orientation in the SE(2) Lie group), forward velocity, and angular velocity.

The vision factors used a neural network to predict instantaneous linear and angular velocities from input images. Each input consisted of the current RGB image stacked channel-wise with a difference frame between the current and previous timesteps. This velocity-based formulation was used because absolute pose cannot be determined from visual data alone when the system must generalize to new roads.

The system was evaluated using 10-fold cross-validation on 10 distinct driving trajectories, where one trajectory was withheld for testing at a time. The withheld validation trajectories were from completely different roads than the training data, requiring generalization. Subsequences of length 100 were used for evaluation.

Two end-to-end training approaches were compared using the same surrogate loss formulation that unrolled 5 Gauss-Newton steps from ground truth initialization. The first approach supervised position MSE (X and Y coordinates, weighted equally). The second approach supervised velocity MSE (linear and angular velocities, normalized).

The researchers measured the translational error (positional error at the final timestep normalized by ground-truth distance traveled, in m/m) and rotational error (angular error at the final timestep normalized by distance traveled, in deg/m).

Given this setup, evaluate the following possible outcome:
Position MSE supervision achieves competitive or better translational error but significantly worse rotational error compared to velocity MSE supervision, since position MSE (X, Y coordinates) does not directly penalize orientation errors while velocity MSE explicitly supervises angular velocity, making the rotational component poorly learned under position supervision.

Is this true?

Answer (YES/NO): NO